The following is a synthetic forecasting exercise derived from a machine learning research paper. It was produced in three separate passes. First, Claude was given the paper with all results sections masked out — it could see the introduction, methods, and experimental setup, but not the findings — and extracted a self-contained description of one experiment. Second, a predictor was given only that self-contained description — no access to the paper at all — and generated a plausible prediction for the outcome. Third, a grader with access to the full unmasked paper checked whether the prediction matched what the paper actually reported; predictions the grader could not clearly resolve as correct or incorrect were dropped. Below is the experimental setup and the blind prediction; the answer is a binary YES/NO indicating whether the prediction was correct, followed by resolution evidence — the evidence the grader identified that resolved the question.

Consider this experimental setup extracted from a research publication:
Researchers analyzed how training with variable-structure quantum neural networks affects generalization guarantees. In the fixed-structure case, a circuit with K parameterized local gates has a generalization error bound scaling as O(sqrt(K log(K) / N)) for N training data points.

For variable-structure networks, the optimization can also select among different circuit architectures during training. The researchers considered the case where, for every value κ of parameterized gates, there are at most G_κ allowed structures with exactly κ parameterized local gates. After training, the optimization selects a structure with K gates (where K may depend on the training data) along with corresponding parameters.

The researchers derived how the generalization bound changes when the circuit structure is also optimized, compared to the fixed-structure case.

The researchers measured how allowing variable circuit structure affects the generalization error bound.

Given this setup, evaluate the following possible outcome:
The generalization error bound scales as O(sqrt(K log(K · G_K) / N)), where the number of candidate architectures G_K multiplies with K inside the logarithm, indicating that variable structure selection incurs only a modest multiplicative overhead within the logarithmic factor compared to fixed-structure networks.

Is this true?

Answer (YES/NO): NO